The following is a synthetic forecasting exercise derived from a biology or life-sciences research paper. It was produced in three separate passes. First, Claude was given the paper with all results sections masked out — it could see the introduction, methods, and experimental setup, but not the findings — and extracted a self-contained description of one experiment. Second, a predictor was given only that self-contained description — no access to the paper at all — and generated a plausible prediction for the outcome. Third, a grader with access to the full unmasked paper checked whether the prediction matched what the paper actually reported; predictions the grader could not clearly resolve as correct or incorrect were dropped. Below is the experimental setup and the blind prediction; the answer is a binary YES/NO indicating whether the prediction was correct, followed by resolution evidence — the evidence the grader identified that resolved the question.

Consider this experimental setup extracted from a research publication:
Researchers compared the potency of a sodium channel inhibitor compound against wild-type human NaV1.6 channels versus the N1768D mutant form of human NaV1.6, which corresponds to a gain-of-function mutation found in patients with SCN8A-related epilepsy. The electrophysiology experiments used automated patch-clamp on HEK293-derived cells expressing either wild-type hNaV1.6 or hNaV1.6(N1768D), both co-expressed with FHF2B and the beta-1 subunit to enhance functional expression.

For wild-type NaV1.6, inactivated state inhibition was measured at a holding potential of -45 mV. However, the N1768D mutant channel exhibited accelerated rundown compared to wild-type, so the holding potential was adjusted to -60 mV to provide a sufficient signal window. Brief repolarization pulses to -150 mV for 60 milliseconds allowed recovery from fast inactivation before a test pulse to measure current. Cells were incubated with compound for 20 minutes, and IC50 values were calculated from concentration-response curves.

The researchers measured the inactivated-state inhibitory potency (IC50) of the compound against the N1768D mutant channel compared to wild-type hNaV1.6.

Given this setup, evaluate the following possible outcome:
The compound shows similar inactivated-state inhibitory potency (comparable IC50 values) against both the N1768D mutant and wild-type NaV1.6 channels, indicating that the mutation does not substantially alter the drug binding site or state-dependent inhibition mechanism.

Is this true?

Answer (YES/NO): YES